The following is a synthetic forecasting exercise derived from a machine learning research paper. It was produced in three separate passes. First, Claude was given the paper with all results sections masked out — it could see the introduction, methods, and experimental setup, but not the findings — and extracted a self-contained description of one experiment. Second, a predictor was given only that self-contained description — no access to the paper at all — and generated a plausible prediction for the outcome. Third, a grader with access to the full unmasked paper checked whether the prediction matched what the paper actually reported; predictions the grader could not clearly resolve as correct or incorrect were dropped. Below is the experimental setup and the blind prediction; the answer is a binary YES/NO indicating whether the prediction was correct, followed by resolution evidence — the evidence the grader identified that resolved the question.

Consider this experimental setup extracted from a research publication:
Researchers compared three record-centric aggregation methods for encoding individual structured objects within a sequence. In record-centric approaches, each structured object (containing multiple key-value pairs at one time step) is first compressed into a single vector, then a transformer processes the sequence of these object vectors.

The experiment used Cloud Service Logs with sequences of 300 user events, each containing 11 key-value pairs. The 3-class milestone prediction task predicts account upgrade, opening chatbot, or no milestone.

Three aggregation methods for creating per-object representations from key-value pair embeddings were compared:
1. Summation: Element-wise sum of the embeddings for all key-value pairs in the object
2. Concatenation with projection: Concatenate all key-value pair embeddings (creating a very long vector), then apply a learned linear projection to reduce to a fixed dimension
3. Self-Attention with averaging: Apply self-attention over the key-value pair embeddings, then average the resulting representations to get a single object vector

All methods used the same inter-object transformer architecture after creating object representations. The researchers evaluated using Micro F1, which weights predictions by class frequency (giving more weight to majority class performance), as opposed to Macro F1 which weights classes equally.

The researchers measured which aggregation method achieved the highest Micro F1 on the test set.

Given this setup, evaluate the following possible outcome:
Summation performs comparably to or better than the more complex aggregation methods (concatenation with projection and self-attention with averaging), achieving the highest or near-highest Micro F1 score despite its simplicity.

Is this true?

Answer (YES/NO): YES